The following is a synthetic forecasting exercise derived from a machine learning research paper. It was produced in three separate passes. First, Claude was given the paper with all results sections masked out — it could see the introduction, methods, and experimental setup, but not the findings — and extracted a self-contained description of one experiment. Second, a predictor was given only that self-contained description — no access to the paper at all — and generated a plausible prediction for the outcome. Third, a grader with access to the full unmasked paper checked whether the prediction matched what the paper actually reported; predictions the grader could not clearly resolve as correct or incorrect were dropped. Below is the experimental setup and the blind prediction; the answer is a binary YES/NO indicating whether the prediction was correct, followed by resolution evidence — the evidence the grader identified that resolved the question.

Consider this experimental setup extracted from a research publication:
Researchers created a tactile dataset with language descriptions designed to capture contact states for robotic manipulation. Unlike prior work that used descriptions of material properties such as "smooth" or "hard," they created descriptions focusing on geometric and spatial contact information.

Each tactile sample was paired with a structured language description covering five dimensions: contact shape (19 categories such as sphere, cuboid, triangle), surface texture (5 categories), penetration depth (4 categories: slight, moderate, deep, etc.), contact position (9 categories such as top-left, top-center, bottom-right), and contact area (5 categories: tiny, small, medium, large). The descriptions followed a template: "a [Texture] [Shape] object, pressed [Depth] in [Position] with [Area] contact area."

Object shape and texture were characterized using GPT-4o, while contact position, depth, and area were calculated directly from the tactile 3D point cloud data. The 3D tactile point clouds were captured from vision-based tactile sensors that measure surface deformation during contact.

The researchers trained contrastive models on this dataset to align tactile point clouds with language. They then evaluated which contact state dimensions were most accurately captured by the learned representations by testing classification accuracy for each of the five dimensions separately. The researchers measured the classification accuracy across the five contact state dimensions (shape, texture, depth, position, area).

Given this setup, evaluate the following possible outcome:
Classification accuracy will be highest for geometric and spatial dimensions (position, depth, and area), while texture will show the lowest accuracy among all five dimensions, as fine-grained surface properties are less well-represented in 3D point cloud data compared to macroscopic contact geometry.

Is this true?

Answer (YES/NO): NO